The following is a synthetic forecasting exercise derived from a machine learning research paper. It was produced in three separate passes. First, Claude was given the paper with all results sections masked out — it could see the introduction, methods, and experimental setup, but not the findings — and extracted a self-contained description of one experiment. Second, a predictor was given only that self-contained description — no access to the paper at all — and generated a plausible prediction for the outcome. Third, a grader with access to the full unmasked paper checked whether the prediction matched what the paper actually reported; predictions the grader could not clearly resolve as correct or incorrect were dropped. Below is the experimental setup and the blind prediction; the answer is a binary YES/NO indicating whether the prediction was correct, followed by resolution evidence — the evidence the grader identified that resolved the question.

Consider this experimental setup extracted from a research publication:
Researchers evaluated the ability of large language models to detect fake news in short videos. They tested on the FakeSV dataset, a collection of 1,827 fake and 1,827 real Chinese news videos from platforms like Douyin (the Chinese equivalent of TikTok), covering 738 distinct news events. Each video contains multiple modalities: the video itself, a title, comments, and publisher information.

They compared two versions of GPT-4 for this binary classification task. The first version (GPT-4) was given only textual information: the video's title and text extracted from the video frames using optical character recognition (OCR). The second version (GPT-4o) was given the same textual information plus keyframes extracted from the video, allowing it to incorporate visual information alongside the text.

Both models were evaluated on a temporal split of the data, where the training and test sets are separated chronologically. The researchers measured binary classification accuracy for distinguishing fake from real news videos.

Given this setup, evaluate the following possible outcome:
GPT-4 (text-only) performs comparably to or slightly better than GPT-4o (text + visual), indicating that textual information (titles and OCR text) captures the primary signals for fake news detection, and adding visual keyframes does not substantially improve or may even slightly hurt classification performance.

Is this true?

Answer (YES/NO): NO